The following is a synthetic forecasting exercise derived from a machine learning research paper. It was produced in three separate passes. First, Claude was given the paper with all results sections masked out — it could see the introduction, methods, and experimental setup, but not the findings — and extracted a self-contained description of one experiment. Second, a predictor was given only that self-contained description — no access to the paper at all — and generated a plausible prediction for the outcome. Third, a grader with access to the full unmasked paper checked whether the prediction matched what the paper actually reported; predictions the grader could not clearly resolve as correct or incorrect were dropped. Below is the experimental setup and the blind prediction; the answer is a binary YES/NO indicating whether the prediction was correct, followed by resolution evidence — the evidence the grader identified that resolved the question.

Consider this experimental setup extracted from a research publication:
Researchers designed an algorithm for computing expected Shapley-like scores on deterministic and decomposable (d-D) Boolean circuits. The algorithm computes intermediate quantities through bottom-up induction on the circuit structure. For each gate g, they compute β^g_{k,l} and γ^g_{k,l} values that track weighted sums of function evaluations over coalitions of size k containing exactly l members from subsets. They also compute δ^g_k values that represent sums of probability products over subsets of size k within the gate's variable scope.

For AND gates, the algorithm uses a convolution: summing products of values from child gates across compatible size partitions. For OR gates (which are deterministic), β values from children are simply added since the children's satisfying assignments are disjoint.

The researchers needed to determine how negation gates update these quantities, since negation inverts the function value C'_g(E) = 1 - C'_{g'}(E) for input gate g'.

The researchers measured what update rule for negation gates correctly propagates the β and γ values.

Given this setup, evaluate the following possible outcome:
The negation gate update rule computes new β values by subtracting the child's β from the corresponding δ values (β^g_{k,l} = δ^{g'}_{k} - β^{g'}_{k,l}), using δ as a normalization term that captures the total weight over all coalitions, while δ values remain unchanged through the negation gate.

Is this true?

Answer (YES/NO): NO